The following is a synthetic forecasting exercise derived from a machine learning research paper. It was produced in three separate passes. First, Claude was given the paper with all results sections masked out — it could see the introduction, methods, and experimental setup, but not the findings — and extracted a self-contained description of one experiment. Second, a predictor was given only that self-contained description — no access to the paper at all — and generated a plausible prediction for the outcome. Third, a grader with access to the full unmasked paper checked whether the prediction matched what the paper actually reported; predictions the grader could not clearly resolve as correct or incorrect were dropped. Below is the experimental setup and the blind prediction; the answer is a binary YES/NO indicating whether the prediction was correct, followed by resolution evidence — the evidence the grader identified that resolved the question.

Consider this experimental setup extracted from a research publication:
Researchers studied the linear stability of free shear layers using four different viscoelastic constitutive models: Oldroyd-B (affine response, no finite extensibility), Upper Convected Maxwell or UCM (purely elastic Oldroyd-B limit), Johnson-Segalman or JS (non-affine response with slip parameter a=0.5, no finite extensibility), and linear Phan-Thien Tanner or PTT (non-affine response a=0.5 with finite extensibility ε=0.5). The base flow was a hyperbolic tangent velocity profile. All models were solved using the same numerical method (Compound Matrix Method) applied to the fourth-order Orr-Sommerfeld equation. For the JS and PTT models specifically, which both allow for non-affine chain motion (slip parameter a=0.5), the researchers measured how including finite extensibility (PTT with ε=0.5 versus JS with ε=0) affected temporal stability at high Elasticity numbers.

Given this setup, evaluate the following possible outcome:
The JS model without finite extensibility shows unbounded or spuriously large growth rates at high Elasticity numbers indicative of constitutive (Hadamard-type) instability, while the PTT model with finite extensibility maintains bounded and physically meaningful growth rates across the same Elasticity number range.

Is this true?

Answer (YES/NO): NO